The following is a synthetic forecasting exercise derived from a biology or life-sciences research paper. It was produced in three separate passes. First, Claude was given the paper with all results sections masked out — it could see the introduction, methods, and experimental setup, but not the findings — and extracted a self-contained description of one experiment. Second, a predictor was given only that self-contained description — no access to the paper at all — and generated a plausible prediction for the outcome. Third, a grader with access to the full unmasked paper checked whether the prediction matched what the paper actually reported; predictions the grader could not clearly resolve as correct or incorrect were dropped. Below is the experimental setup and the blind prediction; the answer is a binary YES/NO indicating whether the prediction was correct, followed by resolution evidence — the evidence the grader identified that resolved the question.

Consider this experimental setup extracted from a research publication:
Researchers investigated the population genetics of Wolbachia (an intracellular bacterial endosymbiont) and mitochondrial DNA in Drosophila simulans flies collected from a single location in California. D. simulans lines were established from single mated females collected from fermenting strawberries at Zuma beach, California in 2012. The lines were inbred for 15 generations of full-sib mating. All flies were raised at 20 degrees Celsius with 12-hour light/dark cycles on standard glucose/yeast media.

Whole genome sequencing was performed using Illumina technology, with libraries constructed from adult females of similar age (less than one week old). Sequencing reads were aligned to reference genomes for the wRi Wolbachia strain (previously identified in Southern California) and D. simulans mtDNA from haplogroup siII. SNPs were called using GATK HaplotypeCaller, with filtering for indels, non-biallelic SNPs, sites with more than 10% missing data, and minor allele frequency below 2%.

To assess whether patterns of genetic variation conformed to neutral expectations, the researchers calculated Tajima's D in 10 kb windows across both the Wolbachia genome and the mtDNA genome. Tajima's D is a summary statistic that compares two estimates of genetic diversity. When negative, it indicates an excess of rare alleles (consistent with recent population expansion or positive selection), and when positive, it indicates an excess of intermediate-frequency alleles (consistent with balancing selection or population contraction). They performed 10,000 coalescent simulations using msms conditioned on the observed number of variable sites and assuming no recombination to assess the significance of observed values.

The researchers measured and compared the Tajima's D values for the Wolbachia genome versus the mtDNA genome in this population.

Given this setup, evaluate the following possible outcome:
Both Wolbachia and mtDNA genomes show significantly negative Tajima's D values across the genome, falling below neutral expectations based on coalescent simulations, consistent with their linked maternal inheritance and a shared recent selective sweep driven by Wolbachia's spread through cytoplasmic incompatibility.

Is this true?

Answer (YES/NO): NO